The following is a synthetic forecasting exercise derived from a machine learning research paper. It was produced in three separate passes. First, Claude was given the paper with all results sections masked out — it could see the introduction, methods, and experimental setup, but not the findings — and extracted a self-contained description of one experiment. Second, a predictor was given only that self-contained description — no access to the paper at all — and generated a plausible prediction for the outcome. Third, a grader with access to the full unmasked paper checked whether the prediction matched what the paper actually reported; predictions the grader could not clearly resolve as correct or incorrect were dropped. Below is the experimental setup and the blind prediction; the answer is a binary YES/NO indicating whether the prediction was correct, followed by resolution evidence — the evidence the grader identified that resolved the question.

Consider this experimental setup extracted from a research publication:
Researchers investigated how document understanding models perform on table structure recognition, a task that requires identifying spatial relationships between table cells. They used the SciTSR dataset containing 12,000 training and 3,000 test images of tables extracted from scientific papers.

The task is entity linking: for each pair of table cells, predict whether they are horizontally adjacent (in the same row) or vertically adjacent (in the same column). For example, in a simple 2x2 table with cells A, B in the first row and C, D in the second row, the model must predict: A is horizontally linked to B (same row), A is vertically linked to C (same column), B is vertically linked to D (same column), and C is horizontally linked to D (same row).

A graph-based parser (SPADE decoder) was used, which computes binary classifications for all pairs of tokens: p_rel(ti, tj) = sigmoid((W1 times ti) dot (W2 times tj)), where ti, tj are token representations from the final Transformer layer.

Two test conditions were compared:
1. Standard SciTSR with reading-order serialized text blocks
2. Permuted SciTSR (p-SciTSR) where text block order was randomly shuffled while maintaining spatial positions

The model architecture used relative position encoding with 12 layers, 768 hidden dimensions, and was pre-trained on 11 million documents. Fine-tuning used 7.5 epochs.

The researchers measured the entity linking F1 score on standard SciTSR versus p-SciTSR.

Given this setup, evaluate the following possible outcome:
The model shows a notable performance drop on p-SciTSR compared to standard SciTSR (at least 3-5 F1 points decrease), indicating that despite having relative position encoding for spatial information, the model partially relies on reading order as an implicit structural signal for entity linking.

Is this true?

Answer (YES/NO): NO